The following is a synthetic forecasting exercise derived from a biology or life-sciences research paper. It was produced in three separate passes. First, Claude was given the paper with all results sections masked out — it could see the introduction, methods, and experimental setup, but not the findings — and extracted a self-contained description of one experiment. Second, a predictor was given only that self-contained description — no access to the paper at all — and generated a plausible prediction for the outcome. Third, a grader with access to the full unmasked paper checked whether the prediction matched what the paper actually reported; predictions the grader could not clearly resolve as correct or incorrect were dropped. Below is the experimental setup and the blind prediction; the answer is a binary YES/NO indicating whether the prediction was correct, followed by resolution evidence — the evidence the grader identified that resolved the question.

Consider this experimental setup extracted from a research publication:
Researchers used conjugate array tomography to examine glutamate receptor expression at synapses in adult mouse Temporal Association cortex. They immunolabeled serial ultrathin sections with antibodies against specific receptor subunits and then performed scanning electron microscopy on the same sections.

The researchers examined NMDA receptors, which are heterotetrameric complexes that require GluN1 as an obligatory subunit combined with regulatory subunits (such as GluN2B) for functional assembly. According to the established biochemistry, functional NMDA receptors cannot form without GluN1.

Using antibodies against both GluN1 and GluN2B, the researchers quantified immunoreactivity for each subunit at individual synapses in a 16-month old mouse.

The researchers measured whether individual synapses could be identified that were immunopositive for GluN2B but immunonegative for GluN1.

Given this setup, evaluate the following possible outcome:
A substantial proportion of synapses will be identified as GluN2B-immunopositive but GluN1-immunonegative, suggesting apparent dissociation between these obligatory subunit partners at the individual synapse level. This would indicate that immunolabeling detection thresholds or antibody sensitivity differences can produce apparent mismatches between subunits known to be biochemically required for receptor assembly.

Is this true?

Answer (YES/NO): YES